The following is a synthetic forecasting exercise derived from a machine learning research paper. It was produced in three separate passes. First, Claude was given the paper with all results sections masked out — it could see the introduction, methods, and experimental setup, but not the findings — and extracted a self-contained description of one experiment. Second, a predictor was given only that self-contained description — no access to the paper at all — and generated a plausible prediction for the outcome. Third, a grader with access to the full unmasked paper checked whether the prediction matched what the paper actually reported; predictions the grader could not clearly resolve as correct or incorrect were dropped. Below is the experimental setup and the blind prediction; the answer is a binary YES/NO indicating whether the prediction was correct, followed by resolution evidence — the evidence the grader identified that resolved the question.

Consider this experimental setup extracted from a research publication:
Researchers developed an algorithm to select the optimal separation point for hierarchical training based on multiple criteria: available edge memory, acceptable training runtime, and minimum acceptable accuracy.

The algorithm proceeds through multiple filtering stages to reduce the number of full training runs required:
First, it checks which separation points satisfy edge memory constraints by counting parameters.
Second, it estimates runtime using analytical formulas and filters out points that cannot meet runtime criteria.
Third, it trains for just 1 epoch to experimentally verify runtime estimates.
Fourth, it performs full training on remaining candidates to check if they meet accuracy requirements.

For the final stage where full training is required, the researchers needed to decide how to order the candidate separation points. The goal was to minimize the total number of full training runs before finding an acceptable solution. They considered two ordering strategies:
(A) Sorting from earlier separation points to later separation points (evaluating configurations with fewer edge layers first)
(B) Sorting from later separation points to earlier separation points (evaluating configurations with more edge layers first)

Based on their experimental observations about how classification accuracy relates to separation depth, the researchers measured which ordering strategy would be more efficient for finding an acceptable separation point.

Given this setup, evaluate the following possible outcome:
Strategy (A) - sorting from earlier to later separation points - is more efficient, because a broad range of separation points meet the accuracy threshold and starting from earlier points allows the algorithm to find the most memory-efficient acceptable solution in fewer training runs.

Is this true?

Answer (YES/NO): NO